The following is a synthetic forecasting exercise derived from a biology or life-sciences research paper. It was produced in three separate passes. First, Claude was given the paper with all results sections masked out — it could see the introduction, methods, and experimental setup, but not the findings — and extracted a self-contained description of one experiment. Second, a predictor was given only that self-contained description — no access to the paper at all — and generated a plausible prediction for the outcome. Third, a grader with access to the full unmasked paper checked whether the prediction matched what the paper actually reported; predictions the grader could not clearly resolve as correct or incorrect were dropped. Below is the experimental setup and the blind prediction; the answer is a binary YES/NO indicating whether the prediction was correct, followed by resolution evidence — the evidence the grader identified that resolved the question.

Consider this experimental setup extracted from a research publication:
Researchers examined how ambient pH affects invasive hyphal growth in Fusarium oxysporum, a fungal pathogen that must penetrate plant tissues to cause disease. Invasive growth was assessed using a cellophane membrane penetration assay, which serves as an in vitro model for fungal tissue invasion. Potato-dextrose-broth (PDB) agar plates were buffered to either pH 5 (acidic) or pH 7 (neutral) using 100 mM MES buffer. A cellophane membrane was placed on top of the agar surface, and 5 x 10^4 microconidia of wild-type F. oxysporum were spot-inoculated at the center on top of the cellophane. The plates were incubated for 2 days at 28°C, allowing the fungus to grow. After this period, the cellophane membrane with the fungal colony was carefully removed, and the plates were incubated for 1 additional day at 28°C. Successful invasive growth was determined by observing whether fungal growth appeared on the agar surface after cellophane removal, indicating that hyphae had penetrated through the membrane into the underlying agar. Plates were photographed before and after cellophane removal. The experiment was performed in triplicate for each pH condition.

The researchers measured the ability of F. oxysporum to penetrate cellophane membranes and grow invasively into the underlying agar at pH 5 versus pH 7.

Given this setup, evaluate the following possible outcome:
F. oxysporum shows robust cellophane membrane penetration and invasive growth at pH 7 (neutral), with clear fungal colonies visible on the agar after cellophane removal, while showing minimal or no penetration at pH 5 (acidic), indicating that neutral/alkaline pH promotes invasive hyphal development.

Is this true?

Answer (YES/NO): YES